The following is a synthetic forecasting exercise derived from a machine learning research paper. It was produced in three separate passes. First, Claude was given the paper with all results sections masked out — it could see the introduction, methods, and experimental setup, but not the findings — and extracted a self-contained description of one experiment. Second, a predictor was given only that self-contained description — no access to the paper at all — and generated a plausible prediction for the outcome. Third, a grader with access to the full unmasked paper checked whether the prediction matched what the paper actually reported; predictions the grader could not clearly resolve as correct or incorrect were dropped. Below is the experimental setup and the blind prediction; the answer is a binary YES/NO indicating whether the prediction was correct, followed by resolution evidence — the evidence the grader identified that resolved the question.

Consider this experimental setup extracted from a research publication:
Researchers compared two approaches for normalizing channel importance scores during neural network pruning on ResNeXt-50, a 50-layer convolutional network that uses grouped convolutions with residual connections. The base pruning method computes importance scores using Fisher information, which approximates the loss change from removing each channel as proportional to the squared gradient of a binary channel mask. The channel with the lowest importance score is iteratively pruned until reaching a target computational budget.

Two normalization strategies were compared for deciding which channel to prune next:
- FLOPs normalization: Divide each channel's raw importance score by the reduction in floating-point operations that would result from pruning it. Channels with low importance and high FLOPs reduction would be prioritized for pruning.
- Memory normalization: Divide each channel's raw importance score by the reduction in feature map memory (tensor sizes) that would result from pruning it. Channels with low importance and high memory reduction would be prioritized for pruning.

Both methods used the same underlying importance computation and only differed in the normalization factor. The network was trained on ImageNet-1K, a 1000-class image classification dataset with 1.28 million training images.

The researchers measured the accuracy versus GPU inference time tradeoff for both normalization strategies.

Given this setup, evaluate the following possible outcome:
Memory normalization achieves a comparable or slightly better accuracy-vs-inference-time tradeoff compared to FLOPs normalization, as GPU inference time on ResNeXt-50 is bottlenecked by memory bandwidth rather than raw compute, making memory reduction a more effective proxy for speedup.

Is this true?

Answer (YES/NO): YES